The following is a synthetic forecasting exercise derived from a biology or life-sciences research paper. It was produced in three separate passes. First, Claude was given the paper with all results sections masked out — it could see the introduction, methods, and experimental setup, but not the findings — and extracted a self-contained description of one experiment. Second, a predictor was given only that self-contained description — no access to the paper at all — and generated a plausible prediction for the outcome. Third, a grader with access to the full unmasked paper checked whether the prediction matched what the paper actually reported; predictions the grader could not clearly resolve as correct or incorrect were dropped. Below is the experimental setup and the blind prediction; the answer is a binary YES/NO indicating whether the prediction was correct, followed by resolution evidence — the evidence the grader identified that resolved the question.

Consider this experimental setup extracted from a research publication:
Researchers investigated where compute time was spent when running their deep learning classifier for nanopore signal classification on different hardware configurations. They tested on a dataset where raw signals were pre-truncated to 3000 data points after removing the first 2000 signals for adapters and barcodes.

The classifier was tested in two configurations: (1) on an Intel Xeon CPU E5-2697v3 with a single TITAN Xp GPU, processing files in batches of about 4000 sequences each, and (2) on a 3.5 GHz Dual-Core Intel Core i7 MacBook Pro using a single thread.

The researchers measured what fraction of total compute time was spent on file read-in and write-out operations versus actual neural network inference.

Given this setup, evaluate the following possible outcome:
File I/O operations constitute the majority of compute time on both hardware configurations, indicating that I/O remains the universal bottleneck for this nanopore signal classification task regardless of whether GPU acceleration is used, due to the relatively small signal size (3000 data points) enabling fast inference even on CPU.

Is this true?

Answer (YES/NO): NO